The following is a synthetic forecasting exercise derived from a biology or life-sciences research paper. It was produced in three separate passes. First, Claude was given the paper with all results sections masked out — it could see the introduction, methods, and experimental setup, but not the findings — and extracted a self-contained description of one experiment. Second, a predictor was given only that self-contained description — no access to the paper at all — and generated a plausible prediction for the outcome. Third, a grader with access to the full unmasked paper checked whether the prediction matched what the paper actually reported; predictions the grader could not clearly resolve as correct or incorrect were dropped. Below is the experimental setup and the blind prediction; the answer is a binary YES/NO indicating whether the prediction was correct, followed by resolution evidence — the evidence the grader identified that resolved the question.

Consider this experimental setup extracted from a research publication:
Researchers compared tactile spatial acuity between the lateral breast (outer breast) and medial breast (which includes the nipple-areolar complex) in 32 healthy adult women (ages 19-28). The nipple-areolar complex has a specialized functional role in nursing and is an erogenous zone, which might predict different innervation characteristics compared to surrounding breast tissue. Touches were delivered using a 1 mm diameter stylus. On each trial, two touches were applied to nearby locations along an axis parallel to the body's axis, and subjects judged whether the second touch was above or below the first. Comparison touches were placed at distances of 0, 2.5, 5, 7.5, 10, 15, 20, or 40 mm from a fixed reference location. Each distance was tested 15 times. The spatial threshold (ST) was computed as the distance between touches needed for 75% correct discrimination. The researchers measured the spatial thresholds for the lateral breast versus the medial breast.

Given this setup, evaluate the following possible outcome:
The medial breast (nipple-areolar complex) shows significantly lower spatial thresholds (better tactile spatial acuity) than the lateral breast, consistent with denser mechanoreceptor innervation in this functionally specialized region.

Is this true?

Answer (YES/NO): NO